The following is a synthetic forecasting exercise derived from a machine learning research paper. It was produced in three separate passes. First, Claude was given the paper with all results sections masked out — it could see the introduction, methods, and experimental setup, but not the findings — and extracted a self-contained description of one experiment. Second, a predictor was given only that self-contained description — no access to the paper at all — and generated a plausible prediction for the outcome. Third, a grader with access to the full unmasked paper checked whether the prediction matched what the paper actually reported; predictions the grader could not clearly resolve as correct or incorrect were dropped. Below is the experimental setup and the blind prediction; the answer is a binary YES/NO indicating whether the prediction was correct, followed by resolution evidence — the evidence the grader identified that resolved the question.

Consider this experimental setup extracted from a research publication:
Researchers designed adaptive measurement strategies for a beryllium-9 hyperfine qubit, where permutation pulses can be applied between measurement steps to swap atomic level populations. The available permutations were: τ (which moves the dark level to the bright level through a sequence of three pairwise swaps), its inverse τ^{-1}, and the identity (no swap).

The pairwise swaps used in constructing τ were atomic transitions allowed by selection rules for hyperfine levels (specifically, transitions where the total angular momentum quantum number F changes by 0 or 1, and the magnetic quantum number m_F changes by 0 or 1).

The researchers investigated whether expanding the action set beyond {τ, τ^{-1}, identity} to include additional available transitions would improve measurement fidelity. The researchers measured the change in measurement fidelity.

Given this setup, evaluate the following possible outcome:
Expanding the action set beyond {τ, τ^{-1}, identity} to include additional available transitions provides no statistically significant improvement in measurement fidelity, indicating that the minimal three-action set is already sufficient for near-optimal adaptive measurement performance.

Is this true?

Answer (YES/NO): YES